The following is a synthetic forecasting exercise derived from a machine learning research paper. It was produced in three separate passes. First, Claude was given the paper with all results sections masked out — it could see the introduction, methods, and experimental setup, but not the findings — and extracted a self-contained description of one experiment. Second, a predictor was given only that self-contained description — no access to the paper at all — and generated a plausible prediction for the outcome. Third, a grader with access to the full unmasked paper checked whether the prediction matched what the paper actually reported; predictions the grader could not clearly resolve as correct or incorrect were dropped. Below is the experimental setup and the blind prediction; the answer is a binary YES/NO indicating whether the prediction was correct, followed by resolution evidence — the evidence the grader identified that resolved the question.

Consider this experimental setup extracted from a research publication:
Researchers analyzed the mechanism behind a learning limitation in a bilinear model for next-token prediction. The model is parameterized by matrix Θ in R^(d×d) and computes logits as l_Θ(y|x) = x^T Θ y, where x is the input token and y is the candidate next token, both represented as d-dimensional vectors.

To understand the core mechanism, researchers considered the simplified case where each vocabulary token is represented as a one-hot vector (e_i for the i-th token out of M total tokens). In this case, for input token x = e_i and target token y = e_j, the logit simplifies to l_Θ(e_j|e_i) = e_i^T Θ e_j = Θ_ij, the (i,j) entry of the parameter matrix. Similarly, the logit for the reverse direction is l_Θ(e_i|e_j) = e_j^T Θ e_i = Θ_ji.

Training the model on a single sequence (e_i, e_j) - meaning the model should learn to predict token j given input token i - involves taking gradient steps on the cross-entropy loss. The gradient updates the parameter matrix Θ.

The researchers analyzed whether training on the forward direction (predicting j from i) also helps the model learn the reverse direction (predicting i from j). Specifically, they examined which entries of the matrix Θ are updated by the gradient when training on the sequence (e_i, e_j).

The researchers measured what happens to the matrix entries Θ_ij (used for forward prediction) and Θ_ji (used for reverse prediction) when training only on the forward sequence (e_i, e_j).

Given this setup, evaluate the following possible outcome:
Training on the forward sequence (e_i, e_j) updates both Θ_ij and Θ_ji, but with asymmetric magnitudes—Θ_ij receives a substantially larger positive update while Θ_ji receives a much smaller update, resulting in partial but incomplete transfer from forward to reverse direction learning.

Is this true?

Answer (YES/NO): NO